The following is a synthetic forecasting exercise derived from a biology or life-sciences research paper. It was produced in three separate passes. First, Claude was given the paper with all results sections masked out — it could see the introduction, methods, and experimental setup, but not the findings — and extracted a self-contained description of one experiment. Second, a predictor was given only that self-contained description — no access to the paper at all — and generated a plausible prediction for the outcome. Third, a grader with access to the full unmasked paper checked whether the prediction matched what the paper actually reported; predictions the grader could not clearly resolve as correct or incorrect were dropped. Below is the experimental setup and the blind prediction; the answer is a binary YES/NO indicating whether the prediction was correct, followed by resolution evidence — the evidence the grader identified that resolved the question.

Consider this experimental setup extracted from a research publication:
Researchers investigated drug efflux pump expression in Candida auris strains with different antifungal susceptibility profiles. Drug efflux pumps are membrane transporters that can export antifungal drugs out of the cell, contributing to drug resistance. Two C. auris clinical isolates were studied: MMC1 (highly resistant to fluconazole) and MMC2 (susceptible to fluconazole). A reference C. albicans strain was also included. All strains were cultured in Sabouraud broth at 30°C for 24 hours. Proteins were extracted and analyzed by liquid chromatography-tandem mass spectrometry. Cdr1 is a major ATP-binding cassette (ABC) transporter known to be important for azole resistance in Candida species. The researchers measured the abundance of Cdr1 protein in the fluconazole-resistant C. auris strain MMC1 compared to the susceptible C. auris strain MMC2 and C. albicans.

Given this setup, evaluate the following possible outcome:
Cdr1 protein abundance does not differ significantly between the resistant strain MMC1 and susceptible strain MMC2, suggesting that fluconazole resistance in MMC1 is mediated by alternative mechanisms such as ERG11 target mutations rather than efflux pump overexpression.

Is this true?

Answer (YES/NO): NO